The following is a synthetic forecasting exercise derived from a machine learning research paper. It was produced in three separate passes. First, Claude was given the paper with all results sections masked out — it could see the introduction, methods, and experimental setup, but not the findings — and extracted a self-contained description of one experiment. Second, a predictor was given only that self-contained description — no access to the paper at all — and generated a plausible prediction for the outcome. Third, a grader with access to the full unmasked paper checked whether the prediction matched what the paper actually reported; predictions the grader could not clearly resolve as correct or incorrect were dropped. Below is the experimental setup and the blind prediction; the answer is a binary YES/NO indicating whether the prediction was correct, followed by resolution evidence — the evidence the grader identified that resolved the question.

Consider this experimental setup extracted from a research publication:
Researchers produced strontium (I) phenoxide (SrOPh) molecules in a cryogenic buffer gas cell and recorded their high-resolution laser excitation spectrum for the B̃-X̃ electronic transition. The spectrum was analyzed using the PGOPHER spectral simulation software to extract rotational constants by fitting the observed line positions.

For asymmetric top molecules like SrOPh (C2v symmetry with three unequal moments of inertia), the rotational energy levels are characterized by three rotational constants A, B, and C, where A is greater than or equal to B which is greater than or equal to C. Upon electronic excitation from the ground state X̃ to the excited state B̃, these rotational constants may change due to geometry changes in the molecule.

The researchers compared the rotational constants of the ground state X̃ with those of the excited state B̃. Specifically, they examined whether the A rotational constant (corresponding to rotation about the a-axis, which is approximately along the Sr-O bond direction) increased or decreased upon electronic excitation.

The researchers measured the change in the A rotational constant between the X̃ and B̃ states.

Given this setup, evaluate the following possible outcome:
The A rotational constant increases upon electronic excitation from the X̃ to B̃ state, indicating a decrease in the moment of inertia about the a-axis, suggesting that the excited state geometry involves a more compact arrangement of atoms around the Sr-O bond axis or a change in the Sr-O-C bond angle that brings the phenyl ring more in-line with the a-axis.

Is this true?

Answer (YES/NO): NO